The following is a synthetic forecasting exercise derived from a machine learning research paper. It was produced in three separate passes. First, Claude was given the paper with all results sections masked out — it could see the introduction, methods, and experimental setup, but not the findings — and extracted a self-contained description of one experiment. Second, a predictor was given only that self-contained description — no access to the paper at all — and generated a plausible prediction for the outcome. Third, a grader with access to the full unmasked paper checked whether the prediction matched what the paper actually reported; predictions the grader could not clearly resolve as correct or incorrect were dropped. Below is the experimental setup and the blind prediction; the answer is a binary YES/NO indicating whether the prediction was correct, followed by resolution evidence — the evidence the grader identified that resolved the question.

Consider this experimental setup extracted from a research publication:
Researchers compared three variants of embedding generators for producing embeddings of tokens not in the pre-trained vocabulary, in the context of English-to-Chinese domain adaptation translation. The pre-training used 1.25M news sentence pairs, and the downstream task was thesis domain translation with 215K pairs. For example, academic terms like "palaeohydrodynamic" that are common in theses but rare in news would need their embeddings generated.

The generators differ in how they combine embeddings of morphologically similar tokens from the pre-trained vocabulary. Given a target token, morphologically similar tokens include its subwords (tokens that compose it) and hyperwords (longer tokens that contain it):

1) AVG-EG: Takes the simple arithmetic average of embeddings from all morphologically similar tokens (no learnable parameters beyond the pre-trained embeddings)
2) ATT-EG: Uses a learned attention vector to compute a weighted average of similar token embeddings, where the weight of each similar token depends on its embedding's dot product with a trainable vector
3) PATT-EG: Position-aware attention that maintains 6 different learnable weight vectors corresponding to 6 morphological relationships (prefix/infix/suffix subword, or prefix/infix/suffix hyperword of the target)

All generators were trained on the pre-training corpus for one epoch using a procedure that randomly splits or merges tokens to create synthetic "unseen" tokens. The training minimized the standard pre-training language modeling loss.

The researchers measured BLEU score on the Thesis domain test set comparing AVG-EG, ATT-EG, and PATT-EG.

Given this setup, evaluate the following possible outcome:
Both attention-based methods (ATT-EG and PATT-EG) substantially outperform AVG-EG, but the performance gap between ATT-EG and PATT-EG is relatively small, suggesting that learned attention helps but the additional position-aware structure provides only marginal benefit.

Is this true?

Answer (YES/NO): NO